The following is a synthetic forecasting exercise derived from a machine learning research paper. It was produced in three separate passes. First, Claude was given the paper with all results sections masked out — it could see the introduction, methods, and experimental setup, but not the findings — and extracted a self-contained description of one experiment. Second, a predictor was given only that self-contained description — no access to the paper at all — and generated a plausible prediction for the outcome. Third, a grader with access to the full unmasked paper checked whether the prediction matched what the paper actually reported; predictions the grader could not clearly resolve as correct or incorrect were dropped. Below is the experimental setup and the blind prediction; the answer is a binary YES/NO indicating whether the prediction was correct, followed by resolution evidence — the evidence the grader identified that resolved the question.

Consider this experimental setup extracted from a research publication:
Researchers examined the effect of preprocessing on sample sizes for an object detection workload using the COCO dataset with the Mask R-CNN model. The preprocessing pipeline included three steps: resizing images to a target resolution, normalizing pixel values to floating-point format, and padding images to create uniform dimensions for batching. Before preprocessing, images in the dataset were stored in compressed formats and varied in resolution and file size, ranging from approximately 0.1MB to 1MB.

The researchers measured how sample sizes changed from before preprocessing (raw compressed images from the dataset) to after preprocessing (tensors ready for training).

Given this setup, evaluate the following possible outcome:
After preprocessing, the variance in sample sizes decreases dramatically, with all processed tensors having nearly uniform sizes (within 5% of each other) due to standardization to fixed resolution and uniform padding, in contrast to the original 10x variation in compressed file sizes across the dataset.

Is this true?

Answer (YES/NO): NO